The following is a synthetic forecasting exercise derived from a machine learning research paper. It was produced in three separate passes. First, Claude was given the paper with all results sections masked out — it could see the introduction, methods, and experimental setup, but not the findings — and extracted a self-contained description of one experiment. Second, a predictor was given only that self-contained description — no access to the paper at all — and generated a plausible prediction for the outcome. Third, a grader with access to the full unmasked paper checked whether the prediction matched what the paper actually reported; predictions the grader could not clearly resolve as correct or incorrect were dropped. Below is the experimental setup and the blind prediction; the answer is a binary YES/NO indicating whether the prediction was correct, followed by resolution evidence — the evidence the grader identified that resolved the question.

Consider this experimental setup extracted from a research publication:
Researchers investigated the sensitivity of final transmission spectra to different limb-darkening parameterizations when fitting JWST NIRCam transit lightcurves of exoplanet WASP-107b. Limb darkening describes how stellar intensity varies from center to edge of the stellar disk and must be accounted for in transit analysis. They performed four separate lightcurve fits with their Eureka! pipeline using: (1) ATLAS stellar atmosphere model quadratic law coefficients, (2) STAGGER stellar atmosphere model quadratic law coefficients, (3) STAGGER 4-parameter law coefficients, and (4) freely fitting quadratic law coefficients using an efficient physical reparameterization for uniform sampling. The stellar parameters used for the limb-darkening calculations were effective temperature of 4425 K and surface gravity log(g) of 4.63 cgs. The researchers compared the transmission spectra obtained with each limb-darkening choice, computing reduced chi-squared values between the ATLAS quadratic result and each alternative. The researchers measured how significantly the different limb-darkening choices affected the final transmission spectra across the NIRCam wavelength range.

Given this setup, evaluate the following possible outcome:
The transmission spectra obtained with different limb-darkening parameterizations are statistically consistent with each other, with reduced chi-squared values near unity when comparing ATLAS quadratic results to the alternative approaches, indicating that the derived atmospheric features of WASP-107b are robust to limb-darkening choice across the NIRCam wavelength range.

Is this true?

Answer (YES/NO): NO